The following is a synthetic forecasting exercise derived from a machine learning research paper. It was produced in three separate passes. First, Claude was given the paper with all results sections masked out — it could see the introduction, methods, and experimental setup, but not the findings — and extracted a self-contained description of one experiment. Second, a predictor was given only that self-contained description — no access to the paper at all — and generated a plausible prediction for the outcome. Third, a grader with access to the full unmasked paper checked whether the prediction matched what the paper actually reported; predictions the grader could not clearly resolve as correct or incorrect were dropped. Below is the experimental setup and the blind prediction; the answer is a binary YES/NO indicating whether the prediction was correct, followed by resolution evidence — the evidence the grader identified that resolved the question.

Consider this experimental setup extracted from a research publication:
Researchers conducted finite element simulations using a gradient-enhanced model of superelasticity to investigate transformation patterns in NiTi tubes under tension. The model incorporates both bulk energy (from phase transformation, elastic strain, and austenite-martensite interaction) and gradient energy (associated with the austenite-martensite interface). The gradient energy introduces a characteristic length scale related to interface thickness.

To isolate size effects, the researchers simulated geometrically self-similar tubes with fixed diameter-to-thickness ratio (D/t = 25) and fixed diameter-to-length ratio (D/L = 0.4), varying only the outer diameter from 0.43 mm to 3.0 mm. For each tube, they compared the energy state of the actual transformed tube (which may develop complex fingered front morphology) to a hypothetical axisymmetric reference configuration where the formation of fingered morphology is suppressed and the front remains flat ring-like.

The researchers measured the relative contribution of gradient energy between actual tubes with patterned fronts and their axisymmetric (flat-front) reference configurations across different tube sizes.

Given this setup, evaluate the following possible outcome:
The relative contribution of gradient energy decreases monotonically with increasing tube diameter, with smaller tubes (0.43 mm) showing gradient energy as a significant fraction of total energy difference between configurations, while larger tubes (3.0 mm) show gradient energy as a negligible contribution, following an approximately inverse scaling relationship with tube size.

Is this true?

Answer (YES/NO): NO